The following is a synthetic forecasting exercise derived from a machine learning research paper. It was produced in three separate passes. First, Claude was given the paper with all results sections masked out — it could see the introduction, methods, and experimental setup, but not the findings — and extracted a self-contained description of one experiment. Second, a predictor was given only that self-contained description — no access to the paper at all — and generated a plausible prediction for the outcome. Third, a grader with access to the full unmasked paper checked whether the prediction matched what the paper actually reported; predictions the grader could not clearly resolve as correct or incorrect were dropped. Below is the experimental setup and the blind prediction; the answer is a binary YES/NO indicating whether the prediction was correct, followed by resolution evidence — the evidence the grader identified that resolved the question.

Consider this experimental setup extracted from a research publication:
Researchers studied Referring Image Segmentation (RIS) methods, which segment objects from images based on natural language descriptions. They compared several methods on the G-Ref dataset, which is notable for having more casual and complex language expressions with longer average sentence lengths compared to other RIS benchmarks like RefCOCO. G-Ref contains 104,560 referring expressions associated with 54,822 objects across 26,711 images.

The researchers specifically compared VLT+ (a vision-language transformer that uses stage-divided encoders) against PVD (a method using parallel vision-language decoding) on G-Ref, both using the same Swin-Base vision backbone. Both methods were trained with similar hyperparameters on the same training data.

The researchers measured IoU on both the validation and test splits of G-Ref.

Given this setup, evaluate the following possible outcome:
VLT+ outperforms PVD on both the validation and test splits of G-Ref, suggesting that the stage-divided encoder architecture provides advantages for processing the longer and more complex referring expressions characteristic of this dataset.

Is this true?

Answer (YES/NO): YES